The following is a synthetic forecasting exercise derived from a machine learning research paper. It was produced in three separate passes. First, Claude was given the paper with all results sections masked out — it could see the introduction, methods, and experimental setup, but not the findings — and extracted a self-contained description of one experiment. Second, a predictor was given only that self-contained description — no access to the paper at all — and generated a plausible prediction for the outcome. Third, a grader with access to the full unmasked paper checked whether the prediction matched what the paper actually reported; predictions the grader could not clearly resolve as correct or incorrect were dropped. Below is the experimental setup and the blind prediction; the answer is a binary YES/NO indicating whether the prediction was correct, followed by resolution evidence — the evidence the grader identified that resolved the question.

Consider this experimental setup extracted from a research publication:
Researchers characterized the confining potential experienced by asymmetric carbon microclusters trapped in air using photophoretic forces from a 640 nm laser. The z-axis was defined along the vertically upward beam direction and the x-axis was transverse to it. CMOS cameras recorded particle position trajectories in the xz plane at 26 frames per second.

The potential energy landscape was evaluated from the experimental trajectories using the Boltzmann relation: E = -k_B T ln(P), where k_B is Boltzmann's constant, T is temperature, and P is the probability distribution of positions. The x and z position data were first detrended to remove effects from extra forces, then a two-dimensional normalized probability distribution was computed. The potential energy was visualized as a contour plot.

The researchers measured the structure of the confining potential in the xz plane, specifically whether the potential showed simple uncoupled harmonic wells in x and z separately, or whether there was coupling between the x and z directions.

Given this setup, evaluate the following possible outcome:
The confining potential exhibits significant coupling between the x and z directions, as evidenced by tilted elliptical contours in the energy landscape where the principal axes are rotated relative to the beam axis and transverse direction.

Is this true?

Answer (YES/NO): YES